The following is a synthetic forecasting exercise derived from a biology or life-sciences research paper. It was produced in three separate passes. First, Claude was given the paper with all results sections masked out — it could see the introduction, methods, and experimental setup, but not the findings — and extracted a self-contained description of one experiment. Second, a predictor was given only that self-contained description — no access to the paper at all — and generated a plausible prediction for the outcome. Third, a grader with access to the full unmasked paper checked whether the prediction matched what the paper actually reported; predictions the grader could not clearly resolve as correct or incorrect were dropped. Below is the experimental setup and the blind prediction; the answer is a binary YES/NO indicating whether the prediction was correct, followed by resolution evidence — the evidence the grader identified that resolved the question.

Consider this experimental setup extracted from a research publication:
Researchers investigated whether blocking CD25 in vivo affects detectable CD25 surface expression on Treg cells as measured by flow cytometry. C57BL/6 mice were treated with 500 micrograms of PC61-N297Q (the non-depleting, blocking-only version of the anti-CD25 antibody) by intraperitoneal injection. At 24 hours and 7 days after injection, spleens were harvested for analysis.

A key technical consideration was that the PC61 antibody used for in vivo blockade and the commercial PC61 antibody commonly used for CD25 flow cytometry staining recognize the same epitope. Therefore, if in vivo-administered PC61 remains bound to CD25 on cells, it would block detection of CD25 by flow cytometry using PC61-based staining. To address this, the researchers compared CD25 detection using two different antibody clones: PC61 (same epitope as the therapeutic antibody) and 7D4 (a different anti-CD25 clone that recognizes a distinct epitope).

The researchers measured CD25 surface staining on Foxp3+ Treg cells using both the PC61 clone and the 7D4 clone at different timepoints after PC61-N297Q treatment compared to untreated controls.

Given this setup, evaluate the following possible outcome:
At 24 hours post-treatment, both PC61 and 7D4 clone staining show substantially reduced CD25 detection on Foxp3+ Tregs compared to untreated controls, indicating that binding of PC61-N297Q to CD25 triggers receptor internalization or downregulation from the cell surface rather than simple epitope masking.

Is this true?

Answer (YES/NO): NO